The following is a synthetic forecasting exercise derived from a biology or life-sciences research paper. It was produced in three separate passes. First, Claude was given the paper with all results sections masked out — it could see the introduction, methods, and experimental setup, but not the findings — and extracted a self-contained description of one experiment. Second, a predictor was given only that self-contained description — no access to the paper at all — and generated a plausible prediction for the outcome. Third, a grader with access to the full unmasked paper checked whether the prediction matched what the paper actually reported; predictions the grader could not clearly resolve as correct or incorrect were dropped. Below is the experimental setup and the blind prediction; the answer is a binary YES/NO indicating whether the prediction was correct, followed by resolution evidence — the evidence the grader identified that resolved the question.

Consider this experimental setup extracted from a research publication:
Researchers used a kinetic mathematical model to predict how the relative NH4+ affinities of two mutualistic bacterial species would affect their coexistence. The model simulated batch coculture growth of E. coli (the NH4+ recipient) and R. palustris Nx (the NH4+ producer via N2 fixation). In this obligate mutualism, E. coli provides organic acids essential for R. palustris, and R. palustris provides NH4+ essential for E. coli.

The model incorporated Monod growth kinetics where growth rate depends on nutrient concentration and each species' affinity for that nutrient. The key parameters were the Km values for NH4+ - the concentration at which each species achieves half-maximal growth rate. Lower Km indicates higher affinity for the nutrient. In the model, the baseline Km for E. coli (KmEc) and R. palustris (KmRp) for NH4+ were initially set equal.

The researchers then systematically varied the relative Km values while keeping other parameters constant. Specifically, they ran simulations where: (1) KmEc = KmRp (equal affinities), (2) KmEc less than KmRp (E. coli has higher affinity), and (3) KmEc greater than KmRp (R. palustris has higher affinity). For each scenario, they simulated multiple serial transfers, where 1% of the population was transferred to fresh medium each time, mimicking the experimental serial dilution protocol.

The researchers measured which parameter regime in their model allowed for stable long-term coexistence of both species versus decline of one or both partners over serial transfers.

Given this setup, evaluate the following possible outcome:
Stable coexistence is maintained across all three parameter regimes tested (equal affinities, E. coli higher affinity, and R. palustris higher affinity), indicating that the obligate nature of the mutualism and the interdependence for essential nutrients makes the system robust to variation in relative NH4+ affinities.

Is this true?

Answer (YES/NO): NO